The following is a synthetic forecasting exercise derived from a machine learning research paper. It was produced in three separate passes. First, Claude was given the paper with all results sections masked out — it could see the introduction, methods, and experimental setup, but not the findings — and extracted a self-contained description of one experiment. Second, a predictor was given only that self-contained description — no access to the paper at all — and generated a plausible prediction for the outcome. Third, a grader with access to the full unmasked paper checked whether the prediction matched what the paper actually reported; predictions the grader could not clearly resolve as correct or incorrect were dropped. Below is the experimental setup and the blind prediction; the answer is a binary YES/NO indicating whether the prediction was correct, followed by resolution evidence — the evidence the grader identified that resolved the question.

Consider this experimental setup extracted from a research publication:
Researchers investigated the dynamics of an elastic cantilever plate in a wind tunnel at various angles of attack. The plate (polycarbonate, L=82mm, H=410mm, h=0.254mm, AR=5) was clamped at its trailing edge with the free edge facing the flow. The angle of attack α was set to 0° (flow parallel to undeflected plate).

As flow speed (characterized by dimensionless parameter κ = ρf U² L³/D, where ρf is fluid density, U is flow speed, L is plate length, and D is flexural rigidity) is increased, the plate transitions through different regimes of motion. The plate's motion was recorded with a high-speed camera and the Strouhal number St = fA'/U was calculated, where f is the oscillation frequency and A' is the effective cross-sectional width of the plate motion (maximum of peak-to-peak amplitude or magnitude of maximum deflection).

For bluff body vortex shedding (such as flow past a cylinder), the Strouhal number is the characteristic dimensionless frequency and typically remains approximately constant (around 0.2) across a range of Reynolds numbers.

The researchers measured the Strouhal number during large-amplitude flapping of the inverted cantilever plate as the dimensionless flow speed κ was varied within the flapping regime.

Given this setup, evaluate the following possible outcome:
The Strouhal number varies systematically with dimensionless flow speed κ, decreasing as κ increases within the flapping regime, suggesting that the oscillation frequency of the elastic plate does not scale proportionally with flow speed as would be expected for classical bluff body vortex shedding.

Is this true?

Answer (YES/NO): YES